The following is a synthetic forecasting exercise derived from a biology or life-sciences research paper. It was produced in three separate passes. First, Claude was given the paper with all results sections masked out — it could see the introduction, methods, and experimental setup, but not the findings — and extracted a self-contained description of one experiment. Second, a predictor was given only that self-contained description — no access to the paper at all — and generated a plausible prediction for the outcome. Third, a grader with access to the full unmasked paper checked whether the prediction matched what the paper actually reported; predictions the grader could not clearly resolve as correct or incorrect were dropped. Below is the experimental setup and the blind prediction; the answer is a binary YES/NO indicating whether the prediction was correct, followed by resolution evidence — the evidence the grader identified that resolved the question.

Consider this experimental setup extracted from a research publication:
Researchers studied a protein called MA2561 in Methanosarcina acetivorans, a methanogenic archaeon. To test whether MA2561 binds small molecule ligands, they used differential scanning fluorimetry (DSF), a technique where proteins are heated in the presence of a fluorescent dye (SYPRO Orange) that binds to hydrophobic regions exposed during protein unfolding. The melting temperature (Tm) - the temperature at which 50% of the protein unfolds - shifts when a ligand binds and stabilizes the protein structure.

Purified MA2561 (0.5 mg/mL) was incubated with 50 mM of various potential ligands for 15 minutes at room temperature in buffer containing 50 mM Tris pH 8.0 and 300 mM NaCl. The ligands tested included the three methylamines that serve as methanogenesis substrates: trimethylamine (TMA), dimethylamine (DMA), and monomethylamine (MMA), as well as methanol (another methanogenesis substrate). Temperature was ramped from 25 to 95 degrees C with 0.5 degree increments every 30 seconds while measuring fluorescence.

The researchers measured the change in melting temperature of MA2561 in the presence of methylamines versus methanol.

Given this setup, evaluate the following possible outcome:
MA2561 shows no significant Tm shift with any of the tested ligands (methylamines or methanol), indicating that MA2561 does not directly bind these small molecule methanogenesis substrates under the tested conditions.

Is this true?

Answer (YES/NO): NO